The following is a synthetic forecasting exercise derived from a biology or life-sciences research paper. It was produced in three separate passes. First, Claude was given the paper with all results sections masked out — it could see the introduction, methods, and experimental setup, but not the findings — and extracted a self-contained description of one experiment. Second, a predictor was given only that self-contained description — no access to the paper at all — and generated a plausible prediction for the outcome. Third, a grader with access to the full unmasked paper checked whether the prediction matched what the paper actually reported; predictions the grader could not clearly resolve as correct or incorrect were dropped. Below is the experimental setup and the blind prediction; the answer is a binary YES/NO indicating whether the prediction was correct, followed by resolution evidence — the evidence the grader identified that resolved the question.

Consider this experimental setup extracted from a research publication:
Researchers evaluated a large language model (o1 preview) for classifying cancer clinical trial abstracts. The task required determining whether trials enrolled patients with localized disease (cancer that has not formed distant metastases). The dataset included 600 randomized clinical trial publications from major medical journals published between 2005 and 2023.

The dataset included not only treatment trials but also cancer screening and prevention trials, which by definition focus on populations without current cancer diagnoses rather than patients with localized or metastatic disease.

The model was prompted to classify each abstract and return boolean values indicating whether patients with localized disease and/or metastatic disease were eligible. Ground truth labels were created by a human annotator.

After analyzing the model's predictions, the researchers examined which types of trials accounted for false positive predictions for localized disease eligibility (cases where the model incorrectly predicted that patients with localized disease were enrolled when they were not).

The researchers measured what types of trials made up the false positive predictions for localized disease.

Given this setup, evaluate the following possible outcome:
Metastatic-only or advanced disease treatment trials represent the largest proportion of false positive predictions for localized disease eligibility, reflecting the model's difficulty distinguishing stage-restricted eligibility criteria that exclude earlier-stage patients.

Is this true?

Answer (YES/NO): NO